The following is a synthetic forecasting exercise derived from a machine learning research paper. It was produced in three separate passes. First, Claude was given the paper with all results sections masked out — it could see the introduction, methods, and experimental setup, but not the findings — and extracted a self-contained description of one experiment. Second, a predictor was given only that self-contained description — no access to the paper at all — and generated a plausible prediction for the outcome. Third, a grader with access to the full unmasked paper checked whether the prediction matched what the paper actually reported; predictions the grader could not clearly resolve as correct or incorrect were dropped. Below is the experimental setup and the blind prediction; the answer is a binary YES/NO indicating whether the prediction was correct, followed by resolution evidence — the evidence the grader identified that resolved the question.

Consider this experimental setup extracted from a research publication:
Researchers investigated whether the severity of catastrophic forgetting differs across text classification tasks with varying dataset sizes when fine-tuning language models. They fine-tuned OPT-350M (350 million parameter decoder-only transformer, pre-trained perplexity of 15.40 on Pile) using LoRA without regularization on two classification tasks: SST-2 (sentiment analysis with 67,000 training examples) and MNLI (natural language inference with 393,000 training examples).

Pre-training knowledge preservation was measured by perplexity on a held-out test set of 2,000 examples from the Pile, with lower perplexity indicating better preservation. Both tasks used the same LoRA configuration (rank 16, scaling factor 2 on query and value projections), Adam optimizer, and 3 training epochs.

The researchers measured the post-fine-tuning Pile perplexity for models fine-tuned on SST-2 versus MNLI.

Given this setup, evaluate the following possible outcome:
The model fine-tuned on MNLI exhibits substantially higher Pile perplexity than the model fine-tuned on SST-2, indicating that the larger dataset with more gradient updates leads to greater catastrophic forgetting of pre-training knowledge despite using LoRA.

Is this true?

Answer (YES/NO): YES